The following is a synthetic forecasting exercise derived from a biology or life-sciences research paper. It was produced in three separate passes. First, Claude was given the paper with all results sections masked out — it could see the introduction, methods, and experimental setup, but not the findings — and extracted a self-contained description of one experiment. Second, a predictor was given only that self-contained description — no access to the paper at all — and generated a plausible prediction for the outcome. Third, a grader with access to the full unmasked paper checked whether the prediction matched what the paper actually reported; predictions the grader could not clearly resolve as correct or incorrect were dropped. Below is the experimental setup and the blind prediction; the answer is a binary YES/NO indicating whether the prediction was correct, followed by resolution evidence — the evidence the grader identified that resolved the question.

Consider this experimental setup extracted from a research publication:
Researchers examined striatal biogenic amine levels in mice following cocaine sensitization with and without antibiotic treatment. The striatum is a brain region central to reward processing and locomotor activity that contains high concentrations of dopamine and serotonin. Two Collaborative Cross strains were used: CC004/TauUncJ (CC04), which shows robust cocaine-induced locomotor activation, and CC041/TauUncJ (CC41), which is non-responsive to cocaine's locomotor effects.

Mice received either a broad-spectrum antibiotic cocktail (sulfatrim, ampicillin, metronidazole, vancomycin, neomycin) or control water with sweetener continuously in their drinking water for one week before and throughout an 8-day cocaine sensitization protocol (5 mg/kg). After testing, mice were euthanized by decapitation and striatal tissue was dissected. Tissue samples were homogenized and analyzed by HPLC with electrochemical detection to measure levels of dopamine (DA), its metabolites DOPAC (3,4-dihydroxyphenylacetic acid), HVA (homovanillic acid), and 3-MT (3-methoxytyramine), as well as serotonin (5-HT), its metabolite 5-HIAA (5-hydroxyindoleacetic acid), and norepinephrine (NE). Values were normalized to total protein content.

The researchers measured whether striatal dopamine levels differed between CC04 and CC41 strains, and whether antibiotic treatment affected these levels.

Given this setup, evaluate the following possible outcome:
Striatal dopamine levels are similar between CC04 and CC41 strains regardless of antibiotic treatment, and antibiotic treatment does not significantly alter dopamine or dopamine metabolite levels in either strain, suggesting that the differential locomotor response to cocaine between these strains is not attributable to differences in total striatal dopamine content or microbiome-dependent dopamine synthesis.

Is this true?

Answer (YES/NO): NO